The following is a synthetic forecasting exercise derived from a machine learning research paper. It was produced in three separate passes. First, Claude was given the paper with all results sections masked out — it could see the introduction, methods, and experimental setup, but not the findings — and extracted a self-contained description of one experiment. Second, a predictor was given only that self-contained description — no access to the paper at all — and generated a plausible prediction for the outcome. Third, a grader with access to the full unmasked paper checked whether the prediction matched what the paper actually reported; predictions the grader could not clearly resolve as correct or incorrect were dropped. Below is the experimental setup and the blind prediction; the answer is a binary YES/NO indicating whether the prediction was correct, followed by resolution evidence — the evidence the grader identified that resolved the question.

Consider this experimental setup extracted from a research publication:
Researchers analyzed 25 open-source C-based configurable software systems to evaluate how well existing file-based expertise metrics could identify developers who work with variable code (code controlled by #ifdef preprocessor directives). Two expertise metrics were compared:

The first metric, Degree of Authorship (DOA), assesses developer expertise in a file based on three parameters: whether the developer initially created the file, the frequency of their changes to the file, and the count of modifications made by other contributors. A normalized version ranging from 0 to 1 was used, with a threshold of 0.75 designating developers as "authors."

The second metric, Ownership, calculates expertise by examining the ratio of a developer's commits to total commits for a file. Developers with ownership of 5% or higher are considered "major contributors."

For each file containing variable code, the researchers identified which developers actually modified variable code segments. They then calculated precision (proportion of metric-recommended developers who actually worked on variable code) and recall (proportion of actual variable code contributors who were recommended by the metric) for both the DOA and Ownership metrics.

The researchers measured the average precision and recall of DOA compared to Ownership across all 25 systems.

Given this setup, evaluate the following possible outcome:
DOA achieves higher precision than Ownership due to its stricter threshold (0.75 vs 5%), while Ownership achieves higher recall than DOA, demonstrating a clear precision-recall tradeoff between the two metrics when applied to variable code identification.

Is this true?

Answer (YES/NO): YES